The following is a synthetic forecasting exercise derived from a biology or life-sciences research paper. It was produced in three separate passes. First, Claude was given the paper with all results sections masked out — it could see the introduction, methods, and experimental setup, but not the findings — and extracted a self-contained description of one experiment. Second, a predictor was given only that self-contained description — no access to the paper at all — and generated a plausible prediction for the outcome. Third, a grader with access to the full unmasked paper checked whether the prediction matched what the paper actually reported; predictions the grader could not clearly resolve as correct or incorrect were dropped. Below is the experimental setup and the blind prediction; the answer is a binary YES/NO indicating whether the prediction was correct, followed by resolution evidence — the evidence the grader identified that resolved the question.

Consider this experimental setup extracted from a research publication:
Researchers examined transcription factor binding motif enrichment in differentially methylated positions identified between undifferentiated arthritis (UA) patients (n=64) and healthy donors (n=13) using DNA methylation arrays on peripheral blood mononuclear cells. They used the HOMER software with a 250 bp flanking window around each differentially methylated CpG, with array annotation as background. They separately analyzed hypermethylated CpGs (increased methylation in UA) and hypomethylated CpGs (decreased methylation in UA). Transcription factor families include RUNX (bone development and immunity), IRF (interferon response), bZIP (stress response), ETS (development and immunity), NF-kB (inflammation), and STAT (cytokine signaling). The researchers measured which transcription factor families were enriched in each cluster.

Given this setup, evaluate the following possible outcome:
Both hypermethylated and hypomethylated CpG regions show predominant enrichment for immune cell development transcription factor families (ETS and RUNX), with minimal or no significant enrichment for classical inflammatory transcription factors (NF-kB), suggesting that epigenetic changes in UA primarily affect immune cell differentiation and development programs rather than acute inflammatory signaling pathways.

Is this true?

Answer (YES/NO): NO